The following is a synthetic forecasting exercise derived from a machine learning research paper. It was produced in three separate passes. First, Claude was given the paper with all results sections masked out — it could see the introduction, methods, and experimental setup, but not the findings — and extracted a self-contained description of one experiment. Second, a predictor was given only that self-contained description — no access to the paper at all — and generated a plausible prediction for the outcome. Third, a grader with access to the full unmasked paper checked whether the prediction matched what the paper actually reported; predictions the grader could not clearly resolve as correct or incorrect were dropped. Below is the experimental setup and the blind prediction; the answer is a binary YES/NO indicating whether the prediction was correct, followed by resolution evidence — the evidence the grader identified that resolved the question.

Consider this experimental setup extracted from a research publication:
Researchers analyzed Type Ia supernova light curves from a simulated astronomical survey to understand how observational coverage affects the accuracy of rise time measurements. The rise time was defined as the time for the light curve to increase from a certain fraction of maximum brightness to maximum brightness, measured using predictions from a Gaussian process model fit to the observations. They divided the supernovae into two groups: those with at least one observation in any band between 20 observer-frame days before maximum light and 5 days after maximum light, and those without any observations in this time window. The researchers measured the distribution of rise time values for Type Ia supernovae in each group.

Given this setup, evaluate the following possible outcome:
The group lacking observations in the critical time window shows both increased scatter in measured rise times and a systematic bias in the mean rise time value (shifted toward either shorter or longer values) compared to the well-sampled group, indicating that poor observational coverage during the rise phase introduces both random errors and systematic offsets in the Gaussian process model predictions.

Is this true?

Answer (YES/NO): YES